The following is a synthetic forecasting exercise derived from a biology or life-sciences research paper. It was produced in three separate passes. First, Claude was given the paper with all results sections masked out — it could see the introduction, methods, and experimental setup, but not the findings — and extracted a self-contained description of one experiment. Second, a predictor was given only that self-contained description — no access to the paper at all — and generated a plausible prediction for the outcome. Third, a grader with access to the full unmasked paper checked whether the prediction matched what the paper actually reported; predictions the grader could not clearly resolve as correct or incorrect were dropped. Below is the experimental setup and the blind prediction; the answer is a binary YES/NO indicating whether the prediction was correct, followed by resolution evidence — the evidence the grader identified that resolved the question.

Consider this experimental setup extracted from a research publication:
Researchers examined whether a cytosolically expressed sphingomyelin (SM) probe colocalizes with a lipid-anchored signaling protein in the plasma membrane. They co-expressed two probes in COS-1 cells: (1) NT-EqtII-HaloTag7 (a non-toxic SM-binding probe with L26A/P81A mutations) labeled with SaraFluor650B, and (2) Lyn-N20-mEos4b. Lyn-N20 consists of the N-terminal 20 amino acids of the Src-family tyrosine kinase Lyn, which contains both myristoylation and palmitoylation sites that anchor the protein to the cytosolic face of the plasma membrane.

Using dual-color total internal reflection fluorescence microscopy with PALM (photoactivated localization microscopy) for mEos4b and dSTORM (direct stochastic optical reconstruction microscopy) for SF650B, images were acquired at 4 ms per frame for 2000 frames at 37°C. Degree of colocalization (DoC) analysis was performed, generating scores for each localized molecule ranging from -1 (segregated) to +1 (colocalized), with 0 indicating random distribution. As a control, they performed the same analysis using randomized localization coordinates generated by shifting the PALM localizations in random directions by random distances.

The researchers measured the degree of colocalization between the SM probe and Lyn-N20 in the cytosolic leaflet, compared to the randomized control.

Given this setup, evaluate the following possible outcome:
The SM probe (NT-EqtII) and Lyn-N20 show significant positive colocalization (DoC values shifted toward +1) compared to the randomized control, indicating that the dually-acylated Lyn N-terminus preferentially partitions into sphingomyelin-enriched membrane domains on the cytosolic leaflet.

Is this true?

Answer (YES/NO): YES